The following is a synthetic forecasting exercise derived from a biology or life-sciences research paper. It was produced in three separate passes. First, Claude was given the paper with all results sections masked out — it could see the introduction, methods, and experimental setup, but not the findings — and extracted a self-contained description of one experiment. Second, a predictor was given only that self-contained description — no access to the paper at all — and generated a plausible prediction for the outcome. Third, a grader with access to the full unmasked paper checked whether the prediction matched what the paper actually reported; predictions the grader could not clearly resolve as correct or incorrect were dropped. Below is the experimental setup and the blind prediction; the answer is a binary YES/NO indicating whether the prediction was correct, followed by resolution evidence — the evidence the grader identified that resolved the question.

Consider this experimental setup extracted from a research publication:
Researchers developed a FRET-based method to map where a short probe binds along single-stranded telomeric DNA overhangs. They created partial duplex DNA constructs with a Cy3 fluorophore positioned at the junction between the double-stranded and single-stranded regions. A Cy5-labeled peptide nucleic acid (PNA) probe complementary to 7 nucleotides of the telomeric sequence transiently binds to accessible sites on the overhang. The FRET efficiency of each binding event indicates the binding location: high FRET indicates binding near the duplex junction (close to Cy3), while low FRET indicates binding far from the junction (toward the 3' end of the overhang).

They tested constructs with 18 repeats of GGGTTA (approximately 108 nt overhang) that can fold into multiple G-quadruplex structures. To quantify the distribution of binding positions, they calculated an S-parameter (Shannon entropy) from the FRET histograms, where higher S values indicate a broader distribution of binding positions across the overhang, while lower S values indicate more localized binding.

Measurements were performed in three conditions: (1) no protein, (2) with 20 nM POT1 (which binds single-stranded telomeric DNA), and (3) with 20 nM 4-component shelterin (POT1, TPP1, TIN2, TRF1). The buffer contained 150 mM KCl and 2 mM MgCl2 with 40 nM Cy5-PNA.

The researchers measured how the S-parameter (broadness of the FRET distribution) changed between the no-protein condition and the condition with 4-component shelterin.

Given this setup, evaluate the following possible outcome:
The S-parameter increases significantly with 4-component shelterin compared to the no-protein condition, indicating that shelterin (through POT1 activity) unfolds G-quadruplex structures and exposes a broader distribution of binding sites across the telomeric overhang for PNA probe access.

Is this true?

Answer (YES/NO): NO